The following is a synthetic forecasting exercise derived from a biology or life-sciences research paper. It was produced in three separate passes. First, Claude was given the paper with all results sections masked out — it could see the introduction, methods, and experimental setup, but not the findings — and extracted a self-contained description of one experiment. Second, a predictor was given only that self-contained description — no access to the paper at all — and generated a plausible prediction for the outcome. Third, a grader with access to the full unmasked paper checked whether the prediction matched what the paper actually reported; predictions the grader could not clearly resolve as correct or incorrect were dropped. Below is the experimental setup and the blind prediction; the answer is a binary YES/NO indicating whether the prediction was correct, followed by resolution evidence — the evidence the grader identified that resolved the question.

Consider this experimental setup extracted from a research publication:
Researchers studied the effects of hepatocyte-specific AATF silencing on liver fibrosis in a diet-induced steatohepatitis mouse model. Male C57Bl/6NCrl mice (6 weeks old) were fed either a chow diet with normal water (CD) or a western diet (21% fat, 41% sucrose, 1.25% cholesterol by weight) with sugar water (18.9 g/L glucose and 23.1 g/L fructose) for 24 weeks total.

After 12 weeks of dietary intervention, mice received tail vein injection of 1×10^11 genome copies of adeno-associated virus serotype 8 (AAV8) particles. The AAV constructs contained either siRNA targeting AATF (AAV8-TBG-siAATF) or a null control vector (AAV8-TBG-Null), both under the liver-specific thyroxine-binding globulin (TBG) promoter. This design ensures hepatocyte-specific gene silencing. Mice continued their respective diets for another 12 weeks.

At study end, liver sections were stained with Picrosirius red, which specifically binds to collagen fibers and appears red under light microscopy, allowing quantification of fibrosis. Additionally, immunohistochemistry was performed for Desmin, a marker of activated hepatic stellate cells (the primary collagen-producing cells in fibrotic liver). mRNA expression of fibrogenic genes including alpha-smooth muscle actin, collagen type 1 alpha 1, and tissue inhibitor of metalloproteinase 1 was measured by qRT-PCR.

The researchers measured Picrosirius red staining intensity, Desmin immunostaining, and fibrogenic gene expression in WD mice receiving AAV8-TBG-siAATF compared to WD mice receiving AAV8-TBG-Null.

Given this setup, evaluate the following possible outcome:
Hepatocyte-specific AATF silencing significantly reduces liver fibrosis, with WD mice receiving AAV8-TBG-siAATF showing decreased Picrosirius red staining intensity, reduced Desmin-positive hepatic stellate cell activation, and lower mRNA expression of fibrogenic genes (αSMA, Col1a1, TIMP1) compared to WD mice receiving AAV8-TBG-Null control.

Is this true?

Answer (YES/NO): YES